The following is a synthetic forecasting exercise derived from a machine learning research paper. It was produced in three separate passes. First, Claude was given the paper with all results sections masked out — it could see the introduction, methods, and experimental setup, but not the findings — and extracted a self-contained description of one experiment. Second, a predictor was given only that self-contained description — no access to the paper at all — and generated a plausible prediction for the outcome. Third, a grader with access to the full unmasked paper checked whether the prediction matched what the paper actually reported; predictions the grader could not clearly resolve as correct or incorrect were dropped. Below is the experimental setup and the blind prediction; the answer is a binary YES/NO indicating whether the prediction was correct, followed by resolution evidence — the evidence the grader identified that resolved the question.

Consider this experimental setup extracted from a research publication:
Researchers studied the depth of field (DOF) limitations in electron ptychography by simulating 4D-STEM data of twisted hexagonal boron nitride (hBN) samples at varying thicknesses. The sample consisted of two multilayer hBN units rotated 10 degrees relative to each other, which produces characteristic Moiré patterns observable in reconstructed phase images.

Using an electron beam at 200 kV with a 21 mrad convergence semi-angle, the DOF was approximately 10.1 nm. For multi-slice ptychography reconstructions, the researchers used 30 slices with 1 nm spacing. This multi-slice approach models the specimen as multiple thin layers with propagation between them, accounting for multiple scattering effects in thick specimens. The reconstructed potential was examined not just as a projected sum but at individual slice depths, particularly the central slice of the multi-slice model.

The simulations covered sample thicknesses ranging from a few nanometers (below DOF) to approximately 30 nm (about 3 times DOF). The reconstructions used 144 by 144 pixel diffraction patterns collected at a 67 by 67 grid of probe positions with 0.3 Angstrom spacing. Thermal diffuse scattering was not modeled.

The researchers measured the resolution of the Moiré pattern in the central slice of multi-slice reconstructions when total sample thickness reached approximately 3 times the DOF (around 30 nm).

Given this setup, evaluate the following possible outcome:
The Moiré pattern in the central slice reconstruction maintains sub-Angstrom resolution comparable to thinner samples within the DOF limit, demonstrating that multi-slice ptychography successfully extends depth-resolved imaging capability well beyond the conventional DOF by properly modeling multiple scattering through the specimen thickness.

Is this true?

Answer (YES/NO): YES